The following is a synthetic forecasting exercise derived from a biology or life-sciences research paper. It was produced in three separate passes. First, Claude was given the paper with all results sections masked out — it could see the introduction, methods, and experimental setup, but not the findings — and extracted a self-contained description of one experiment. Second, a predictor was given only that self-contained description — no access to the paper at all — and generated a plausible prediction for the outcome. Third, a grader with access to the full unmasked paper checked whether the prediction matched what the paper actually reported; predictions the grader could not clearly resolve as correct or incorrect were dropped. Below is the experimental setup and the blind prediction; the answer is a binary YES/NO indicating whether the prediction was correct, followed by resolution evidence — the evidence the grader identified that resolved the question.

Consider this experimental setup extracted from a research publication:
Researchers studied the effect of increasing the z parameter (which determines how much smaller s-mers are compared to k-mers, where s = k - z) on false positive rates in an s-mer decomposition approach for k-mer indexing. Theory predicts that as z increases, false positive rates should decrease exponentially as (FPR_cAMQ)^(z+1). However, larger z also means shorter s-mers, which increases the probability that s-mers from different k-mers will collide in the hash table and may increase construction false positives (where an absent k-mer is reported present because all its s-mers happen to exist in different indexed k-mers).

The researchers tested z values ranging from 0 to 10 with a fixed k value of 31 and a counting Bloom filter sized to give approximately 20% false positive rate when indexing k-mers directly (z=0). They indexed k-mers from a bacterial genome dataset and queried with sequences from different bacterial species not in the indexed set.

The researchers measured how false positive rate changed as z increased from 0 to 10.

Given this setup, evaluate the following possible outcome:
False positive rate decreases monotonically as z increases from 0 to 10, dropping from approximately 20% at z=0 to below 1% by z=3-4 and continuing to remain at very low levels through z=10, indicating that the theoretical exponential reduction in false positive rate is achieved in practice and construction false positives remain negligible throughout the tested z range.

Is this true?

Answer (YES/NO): NO